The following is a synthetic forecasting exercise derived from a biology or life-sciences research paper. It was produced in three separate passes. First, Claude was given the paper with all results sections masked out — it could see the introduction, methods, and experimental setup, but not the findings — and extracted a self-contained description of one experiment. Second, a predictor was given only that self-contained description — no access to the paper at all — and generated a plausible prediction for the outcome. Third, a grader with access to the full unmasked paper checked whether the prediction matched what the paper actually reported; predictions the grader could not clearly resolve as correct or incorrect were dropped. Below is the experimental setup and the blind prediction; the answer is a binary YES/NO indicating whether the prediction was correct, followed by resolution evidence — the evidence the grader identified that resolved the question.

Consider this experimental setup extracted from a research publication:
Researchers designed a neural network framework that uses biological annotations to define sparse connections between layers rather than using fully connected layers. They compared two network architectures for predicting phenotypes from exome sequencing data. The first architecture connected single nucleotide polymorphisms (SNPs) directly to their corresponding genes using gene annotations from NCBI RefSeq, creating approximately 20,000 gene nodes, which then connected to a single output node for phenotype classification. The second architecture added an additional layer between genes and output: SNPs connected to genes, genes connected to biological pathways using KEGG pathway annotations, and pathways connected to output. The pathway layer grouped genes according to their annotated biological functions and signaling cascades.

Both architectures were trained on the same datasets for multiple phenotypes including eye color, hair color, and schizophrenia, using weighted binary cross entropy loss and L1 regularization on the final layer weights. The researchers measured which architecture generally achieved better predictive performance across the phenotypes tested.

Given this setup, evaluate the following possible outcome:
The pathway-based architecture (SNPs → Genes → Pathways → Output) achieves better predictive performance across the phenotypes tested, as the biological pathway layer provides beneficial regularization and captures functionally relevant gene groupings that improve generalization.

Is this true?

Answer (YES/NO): NO